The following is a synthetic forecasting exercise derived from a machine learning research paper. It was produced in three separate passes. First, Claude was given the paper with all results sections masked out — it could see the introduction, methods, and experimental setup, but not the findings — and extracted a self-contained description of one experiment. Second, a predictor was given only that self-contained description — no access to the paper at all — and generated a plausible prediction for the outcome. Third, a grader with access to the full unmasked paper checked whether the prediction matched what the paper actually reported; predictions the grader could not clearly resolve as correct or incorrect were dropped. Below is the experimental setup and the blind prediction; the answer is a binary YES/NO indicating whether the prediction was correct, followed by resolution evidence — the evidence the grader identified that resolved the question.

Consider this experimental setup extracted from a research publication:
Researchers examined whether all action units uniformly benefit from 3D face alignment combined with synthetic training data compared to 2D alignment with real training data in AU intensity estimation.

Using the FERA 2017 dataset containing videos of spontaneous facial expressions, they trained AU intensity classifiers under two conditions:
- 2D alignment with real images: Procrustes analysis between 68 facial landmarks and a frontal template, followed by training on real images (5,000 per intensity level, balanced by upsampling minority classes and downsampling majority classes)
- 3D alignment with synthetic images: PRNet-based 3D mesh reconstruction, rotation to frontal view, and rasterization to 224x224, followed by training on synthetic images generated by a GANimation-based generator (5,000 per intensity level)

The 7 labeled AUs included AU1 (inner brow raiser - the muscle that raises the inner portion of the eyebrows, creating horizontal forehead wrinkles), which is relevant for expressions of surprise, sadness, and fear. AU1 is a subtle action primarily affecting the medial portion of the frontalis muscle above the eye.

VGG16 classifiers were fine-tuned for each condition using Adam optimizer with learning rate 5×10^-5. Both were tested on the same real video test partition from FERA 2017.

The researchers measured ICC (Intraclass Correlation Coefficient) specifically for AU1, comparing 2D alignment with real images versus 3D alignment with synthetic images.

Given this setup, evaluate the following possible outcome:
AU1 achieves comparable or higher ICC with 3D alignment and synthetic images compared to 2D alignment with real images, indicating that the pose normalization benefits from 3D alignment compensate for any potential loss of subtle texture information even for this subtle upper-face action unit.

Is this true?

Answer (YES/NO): NO